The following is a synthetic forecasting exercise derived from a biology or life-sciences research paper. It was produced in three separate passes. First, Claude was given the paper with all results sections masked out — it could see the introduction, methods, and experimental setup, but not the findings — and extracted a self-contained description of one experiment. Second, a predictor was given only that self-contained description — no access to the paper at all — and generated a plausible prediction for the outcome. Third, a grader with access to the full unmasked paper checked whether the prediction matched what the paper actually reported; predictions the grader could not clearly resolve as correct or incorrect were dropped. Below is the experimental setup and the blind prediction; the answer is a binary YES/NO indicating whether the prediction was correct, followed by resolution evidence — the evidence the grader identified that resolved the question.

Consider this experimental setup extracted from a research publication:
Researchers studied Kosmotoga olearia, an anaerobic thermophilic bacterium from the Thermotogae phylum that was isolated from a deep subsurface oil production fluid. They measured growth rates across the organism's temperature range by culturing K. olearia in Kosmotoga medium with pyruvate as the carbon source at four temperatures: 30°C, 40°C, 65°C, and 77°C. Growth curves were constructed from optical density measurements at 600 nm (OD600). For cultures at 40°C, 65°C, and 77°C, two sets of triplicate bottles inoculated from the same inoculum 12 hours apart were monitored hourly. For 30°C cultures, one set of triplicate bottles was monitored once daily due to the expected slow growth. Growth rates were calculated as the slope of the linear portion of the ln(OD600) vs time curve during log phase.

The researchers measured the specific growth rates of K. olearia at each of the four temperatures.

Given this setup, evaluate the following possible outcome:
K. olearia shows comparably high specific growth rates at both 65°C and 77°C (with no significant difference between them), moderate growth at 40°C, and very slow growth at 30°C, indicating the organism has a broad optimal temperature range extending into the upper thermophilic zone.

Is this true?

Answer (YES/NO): NO